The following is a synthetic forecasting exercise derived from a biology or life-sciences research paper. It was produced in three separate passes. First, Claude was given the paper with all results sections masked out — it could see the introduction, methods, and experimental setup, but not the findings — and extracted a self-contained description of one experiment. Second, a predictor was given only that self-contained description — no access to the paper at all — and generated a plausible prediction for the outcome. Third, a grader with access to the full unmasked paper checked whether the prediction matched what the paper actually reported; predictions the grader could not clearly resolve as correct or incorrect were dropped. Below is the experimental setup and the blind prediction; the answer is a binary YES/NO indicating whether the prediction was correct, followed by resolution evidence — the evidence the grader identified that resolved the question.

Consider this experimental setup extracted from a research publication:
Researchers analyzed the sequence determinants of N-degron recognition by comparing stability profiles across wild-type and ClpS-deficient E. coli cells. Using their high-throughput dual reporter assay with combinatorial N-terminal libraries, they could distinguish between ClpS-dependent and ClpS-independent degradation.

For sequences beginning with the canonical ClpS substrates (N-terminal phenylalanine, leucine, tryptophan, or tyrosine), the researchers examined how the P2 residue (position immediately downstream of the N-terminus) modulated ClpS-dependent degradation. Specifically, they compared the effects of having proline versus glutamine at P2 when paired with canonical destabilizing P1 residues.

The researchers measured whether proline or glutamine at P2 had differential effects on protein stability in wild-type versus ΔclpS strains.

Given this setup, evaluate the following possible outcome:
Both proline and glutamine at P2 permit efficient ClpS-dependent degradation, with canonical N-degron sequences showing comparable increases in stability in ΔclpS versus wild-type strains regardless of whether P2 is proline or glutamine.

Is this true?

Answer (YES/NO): NO